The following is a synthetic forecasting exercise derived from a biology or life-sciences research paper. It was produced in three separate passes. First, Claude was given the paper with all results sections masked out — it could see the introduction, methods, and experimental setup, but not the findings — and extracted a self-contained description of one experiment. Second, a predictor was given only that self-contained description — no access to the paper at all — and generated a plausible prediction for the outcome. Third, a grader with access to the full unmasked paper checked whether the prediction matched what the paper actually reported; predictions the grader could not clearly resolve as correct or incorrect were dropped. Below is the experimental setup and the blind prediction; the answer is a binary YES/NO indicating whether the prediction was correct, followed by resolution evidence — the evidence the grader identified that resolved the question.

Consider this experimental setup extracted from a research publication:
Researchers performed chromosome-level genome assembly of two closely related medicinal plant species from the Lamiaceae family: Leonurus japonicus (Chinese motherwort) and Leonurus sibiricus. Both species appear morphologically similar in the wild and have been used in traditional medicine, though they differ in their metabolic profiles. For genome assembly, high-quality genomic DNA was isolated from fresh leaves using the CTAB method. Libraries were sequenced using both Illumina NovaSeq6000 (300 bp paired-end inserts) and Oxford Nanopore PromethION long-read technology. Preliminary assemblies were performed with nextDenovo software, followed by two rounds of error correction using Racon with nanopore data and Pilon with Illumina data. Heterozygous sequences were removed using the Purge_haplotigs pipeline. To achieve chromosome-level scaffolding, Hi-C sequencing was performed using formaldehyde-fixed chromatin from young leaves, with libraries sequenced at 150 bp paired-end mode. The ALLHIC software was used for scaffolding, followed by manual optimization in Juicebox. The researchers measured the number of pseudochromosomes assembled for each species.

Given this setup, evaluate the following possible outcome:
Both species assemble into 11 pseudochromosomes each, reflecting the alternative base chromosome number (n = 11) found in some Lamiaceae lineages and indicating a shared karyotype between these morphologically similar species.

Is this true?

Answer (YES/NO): NO